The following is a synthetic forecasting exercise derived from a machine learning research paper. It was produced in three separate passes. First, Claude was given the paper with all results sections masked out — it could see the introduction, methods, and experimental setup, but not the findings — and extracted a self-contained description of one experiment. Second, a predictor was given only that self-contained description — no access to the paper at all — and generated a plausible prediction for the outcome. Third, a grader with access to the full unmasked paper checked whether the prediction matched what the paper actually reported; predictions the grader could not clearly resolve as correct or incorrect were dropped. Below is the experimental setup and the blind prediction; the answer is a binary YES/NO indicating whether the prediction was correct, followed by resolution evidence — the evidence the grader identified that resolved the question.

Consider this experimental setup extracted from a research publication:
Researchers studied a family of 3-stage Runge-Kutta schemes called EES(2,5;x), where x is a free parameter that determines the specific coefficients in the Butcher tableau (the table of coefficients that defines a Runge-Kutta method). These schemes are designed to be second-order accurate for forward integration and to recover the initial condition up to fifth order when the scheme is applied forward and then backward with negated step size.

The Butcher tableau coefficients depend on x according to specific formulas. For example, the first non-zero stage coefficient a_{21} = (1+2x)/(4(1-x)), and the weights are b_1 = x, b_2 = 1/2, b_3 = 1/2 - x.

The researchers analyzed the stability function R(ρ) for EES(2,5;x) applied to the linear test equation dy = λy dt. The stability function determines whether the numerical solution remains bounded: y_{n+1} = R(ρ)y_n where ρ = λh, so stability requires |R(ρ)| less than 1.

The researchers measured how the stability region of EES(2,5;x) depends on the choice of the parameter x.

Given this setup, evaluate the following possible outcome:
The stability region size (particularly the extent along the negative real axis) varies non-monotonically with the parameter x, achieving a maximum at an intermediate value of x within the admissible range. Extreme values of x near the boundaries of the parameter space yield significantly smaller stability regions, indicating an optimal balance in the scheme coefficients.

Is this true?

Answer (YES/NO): NO